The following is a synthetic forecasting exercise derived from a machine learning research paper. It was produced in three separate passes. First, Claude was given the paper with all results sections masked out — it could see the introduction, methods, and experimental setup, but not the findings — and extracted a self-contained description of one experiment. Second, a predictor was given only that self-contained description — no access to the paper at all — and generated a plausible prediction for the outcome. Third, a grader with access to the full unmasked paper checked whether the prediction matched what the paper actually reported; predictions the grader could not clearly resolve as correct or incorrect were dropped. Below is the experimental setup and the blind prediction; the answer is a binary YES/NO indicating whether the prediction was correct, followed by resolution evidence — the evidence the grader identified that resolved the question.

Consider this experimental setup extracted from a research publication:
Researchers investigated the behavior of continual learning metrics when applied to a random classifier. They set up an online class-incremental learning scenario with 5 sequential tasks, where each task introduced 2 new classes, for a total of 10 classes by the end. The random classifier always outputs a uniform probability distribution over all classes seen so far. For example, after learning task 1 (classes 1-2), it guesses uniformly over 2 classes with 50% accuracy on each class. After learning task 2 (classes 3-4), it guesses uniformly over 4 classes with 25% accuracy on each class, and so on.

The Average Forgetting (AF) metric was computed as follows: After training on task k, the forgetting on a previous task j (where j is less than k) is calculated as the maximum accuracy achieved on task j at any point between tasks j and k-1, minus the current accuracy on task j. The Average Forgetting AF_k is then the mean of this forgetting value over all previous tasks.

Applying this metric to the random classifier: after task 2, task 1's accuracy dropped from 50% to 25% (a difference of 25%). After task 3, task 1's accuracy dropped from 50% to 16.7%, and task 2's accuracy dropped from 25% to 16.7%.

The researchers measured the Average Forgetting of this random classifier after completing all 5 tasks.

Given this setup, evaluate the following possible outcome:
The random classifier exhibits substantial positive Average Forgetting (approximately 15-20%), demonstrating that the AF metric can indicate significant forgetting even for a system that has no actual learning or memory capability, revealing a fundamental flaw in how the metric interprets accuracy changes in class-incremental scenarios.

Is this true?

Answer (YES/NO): YES